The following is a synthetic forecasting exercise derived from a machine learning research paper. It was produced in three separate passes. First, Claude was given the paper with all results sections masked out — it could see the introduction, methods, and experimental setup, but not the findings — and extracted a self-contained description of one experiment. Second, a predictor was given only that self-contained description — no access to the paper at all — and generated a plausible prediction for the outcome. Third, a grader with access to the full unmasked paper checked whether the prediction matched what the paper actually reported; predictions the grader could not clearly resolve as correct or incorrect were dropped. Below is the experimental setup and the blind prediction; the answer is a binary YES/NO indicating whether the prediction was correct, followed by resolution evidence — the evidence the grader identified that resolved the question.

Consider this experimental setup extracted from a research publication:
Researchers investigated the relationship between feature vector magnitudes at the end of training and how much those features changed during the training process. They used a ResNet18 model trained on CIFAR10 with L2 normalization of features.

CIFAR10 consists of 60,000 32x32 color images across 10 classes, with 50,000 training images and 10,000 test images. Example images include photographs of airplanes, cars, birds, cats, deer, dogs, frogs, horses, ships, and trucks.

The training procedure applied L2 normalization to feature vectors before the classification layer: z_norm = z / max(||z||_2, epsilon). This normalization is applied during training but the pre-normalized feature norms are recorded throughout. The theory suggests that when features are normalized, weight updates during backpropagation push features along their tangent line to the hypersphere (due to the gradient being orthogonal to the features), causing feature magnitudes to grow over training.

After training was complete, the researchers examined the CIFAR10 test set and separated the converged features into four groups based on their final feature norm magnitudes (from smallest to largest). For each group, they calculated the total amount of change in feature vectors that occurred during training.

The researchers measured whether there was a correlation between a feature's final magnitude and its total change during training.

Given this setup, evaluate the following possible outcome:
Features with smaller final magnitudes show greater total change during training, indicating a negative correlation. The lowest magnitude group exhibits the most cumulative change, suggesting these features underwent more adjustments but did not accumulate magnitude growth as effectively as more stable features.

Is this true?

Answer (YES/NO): NO